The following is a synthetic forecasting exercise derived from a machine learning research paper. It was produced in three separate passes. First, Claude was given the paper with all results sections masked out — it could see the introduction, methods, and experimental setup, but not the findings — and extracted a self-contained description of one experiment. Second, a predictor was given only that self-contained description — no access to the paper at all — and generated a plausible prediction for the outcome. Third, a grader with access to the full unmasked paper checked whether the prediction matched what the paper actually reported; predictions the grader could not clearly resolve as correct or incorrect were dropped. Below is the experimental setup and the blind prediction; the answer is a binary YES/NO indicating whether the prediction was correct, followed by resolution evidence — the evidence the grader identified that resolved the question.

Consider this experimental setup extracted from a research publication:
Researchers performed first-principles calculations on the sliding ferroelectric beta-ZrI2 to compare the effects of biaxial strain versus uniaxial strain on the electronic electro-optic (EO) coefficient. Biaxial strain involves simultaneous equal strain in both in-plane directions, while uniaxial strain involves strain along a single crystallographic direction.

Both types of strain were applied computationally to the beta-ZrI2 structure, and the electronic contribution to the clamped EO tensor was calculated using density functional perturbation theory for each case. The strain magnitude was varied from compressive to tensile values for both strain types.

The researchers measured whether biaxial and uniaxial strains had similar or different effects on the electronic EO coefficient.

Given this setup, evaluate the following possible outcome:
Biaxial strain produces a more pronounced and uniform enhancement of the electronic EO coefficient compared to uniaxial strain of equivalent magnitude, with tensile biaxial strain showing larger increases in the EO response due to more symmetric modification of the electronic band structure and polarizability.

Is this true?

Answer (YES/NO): NO